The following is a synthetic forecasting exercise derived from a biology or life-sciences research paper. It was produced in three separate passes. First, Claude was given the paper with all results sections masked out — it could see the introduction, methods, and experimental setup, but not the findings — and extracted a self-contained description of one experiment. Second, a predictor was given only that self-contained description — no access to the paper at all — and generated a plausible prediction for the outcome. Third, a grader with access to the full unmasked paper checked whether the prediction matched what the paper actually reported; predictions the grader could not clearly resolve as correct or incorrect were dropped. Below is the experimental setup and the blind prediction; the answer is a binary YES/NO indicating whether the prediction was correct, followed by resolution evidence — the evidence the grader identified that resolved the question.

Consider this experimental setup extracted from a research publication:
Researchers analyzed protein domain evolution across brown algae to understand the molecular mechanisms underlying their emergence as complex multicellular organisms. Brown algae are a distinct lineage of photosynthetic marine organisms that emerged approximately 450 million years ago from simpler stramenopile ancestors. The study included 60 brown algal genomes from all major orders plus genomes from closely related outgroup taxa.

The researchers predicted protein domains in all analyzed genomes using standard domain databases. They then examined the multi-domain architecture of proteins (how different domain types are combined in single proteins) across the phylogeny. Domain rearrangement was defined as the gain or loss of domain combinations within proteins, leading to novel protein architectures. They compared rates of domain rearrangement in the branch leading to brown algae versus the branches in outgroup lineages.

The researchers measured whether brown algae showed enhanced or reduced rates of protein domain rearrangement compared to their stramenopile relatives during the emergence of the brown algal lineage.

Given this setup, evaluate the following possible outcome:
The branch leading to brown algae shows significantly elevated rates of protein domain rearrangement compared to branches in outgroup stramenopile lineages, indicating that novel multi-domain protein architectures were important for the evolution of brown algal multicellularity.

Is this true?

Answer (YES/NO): YES